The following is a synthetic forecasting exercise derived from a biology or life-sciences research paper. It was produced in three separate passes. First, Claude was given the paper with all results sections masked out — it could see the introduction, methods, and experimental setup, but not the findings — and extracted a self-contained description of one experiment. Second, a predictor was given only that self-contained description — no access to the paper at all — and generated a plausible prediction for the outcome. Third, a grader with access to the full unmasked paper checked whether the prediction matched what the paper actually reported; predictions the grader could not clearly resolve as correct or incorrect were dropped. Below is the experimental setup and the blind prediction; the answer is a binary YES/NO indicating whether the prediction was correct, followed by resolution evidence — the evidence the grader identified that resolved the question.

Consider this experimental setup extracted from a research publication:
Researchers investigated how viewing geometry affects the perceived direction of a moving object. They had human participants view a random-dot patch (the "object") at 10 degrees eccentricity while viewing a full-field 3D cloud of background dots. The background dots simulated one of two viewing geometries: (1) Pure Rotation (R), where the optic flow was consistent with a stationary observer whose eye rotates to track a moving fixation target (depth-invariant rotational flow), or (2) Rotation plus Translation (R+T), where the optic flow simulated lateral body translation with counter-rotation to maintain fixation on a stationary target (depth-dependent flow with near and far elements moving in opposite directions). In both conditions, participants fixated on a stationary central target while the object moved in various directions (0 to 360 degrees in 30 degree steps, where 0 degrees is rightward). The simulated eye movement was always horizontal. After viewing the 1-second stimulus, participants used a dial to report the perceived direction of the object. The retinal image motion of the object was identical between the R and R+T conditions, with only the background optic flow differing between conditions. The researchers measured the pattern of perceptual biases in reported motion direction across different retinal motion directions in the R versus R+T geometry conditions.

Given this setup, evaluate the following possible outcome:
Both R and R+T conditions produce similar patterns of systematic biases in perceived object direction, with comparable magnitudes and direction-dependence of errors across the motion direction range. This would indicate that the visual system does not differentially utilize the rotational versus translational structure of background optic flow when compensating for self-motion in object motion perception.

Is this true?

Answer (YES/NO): NO